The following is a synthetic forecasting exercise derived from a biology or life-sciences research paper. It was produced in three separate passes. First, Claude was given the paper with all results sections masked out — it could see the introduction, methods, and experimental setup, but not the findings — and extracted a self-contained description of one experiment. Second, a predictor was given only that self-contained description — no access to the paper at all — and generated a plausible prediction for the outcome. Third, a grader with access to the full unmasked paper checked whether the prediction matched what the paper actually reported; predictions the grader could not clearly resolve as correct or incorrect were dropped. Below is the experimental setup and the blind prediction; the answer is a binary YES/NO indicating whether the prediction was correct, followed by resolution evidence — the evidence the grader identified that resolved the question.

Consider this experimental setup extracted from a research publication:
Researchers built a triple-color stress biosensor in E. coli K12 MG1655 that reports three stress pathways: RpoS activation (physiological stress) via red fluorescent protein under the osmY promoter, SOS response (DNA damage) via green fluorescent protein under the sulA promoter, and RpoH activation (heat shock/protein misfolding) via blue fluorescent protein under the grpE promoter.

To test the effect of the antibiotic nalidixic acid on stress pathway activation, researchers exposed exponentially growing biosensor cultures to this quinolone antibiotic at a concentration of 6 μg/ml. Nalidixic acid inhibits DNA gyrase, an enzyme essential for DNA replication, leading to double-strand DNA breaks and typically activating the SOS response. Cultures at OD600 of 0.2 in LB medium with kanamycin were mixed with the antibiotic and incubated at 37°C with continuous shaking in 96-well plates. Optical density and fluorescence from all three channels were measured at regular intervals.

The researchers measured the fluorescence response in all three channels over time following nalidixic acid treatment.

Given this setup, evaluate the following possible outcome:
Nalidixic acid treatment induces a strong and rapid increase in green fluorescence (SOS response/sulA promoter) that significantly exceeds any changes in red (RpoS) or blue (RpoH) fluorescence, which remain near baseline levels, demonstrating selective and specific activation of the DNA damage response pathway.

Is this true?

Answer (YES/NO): YES